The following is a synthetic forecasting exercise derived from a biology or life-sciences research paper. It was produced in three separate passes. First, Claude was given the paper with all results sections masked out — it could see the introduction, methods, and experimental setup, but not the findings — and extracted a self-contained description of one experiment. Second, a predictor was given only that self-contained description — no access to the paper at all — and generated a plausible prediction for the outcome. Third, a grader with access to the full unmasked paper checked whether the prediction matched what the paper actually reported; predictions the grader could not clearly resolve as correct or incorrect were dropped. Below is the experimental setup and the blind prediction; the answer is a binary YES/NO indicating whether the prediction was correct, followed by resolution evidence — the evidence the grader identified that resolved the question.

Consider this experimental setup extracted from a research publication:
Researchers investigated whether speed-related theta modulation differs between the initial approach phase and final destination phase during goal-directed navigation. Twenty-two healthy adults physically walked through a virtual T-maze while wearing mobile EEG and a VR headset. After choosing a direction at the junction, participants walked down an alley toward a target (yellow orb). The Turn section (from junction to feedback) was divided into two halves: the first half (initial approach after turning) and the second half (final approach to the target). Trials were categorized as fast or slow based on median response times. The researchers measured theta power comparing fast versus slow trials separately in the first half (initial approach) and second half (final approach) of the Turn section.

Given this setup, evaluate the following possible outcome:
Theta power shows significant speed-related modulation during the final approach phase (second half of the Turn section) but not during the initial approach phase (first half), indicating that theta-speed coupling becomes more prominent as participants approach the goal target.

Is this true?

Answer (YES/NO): NO